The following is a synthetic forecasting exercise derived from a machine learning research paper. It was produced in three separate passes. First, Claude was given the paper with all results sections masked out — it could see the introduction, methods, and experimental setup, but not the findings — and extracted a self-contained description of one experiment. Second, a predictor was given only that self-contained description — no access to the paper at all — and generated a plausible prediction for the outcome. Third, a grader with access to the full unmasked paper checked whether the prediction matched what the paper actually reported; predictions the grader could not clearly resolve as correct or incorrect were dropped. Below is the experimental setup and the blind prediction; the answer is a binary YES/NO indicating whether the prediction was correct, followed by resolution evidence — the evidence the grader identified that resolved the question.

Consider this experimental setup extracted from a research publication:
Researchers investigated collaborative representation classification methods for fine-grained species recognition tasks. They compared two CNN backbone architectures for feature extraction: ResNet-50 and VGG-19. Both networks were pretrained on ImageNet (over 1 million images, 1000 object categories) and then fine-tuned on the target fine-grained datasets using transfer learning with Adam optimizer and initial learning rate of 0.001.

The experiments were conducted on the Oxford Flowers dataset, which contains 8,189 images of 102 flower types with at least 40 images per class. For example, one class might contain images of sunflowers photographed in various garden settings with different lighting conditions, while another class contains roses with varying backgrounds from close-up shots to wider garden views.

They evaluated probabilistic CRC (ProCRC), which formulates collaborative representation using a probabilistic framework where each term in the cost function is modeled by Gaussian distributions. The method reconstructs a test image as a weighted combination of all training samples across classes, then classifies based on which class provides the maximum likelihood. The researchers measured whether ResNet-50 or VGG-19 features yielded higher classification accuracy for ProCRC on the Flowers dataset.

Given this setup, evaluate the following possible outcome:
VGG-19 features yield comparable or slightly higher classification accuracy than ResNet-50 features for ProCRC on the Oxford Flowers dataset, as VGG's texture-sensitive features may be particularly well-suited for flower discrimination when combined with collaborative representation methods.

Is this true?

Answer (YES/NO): NO